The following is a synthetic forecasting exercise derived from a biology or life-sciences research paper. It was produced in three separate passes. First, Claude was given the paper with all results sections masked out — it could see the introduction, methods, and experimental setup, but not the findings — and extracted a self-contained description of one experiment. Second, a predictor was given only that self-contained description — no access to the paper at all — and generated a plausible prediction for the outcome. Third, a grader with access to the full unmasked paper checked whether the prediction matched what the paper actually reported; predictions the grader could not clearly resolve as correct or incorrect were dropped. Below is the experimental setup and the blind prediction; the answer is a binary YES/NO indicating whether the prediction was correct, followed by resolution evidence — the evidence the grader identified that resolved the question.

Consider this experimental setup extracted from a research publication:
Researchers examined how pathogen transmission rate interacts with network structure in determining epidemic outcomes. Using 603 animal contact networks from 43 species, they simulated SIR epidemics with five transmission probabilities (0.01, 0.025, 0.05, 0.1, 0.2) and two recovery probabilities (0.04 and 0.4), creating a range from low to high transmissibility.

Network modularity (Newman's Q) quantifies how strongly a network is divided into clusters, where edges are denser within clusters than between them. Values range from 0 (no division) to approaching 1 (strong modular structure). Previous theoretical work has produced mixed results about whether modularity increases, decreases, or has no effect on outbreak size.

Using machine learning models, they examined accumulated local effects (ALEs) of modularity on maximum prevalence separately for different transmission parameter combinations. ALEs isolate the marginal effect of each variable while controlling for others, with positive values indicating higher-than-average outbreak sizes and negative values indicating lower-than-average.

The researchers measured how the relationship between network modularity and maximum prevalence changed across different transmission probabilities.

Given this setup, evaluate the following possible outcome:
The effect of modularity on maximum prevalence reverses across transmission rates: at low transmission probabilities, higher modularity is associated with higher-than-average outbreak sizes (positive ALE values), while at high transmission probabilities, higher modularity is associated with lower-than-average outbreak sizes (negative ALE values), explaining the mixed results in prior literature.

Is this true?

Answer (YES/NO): NO